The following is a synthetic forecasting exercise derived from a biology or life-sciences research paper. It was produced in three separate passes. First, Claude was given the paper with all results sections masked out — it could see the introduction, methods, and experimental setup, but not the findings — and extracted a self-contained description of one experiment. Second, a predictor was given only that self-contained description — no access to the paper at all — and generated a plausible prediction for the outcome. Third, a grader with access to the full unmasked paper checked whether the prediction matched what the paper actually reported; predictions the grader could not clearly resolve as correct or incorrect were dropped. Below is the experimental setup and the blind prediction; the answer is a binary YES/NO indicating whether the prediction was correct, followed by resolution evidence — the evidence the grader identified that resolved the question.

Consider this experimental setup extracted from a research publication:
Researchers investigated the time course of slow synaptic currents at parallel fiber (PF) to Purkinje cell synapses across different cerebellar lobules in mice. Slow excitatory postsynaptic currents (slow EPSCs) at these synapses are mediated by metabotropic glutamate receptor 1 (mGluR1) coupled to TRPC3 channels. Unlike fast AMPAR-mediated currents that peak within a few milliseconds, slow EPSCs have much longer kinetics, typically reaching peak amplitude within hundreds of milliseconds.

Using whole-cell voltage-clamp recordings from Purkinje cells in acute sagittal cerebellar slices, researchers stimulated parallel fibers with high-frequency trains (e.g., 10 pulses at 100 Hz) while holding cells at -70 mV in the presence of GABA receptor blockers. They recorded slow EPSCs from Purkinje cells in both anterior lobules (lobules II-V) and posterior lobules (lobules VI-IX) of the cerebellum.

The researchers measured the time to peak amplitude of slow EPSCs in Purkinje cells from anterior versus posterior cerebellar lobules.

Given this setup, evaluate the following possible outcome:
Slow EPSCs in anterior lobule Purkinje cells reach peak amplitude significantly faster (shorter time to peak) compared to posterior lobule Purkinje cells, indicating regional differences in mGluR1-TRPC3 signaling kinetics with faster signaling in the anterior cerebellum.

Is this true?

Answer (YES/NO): YES